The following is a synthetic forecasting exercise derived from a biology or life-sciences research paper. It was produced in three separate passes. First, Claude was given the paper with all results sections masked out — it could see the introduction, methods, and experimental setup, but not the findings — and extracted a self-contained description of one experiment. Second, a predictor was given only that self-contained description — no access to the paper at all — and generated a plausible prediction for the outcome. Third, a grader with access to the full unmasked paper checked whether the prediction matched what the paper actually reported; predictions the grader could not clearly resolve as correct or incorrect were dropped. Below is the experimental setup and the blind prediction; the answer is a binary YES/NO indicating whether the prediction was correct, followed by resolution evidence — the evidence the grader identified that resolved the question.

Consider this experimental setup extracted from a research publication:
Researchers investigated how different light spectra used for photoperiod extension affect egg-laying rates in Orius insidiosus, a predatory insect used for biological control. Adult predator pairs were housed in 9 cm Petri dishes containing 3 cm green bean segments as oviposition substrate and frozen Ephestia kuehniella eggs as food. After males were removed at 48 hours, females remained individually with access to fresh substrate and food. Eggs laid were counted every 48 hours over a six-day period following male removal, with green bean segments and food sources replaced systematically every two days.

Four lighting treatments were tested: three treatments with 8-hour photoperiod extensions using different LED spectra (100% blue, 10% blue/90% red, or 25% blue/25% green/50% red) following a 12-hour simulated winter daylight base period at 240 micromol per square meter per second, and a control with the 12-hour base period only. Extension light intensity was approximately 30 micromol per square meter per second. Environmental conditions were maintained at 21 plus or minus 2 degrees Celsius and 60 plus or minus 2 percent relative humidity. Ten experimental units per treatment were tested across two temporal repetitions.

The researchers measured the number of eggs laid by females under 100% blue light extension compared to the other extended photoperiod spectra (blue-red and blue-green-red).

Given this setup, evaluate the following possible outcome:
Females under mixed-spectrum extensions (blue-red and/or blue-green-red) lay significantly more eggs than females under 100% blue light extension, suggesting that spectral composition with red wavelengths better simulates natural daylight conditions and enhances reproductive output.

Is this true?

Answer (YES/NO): NO